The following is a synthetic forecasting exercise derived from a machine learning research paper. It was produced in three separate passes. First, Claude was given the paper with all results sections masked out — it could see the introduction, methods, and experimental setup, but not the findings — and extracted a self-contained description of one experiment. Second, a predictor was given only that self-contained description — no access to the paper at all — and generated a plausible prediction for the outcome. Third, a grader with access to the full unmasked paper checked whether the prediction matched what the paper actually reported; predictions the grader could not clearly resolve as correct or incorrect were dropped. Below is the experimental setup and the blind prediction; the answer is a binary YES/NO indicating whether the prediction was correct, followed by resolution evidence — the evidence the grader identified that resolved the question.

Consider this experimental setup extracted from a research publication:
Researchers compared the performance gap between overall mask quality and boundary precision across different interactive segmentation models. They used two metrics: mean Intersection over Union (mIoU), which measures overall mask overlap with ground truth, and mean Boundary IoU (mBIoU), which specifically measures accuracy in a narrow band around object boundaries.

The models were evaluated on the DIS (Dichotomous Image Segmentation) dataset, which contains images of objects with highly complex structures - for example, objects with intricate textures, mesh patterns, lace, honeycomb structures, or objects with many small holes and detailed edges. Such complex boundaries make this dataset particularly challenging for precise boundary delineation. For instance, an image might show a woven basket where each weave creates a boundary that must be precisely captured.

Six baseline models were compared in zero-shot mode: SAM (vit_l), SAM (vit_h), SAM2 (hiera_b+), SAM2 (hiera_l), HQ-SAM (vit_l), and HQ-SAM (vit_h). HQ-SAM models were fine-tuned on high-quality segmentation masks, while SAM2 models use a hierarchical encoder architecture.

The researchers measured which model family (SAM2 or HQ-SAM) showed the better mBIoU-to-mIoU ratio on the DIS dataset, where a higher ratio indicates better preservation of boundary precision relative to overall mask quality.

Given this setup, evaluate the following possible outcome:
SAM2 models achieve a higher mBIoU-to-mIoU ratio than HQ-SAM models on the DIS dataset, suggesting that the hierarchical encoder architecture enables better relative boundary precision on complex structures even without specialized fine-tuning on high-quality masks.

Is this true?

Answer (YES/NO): NO